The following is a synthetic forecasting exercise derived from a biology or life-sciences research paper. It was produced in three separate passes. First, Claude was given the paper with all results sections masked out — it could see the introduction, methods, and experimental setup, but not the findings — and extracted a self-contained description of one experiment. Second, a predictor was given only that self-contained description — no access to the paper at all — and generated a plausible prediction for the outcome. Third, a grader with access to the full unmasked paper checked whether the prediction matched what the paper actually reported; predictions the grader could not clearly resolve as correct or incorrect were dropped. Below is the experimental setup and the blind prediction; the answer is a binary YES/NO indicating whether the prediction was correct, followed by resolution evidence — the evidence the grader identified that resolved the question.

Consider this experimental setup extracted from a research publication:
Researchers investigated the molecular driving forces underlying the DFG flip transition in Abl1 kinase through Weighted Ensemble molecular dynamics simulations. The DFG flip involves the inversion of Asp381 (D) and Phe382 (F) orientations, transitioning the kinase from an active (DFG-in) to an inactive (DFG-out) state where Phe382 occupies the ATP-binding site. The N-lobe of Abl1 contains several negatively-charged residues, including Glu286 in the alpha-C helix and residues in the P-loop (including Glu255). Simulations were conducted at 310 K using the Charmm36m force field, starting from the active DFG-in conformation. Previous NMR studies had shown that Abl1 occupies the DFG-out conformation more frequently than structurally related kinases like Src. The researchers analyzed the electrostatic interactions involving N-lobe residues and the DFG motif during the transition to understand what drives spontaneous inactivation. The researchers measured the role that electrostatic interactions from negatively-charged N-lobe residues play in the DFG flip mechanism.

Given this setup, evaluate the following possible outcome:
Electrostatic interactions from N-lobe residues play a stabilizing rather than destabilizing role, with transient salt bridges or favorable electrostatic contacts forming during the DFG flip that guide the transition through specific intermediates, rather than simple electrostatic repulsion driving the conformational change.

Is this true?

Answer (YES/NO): NO